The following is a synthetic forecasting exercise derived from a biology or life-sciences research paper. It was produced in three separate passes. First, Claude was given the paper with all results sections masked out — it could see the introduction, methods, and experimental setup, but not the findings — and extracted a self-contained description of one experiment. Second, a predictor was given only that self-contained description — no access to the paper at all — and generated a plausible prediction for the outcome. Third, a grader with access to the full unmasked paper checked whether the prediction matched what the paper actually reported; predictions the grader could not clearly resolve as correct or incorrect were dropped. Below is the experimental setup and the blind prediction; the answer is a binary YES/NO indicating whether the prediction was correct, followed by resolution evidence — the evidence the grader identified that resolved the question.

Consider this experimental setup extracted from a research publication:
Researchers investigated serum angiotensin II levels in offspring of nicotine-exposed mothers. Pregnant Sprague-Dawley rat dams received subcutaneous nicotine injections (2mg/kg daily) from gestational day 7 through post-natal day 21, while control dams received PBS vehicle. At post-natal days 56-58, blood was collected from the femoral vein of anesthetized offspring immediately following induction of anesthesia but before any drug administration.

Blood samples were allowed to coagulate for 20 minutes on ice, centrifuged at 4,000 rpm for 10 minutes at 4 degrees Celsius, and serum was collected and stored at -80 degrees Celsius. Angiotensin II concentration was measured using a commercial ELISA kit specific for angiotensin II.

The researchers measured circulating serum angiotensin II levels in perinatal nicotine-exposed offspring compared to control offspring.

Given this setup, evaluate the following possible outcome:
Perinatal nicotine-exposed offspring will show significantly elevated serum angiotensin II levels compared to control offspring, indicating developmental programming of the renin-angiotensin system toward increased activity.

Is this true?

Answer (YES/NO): NO